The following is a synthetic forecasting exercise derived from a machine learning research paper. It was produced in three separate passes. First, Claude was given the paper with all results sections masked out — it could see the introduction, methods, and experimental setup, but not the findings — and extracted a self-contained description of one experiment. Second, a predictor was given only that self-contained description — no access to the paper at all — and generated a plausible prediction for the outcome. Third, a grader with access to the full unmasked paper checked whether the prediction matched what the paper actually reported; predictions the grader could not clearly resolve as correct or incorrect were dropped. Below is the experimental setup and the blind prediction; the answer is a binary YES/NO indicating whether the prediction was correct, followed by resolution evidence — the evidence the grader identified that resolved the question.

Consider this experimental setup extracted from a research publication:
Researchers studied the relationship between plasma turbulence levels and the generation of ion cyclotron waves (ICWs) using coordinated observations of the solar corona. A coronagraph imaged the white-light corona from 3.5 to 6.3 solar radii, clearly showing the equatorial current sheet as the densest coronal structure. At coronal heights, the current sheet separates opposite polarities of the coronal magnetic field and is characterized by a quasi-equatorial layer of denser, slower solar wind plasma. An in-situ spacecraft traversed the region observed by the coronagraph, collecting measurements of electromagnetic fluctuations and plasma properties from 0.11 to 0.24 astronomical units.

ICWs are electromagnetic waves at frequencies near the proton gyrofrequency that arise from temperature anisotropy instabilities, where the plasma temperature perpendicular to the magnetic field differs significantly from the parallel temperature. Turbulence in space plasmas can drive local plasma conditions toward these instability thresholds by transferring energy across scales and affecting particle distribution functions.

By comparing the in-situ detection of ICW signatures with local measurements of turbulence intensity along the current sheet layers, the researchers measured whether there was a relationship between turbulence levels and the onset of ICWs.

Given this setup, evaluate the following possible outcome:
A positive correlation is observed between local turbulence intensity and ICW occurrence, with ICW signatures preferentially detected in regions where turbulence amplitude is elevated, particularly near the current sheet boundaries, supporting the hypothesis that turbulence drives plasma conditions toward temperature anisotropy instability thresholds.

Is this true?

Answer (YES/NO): YES